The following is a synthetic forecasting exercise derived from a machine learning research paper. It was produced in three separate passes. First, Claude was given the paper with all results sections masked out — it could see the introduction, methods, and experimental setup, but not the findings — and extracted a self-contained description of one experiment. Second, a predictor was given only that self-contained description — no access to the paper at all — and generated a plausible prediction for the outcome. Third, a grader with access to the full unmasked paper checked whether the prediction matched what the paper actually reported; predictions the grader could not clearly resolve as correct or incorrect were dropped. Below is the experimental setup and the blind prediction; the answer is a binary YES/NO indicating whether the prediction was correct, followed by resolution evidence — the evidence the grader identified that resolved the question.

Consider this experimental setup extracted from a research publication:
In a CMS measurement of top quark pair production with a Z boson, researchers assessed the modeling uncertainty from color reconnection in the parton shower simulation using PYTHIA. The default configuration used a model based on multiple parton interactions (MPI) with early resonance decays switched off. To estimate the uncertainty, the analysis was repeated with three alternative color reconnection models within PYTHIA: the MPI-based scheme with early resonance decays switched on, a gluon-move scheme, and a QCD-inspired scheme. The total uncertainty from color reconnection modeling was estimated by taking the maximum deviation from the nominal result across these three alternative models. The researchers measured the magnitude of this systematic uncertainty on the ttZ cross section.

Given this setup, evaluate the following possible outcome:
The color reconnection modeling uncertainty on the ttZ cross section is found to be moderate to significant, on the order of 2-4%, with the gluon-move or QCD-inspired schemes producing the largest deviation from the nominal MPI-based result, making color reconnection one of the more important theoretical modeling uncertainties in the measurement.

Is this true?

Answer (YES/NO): NO